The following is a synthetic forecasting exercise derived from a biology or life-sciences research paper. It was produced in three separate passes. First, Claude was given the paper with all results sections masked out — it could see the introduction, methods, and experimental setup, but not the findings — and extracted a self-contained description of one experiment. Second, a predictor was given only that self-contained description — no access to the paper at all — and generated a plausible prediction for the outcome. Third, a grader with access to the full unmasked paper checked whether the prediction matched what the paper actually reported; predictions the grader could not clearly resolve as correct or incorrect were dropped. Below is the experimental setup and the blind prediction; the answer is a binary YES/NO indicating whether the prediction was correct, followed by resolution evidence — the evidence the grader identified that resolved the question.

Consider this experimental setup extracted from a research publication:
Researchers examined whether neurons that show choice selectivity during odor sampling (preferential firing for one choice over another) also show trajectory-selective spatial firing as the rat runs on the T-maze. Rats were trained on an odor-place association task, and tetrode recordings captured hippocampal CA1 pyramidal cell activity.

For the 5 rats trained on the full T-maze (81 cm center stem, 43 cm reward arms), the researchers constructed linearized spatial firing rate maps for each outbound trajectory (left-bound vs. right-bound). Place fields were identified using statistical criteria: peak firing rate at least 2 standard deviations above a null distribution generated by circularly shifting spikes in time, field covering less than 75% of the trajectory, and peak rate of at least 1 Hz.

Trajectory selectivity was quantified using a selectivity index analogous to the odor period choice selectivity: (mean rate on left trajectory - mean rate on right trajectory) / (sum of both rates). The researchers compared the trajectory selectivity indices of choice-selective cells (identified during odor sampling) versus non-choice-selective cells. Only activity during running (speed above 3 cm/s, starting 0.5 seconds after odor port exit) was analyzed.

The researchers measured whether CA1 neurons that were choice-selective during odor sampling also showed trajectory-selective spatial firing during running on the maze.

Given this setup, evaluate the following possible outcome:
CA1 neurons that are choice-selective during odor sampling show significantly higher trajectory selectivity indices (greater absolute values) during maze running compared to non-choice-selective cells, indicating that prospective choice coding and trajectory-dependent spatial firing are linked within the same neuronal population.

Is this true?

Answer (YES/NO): NO